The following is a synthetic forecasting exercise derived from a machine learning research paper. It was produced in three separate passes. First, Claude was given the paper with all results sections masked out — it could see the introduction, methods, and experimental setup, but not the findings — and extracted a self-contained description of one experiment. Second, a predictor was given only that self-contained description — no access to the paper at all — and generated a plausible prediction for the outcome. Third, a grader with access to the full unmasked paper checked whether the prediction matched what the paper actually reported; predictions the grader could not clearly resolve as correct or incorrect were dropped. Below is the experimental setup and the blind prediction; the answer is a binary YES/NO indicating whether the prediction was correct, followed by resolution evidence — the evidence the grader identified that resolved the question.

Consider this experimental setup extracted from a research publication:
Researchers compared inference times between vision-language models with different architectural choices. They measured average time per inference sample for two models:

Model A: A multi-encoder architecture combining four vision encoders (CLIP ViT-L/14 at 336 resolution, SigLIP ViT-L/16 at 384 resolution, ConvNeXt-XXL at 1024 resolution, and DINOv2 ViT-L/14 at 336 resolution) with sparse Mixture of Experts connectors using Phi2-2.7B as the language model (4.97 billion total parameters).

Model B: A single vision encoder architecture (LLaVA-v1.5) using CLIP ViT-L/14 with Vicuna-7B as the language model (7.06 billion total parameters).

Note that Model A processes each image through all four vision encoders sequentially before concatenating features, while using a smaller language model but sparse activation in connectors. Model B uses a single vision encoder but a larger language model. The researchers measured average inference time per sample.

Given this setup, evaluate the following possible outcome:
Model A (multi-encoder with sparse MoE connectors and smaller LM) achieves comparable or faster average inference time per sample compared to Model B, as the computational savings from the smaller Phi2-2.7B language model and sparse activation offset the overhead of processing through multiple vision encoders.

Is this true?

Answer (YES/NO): NO